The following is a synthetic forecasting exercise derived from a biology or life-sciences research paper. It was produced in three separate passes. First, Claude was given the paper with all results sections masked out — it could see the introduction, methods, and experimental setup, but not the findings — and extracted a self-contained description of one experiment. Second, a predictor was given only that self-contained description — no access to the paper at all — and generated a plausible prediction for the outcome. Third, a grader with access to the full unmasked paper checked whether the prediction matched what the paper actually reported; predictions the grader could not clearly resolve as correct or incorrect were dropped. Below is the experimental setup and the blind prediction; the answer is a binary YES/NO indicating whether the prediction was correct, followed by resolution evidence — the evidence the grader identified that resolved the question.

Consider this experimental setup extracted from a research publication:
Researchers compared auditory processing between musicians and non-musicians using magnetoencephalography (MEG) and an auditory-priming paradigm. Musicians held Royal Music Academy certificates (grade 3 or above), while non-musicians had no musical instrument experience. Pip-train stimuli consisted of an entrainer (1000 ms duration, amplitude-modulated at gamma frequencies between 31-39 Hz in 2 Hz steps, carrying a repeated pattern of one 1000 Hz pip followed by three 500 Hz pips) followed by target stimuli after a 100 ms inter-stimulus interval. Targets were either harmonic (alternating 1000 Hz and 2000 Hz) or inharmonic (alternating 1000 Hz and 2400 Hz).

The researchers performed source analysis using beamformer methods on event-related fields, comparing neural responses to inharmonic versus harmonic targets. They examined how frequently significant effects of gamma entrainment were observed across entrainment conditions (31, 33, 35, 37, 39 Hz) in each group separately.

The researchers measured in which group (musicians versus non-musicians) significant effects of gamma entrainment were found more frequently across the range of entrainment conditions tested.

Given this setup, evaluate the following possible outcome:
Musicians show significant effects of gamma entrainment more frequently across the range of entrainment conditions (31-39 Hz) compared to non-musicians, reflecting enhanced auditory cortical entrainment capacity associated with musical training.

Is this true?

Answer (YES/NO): NO